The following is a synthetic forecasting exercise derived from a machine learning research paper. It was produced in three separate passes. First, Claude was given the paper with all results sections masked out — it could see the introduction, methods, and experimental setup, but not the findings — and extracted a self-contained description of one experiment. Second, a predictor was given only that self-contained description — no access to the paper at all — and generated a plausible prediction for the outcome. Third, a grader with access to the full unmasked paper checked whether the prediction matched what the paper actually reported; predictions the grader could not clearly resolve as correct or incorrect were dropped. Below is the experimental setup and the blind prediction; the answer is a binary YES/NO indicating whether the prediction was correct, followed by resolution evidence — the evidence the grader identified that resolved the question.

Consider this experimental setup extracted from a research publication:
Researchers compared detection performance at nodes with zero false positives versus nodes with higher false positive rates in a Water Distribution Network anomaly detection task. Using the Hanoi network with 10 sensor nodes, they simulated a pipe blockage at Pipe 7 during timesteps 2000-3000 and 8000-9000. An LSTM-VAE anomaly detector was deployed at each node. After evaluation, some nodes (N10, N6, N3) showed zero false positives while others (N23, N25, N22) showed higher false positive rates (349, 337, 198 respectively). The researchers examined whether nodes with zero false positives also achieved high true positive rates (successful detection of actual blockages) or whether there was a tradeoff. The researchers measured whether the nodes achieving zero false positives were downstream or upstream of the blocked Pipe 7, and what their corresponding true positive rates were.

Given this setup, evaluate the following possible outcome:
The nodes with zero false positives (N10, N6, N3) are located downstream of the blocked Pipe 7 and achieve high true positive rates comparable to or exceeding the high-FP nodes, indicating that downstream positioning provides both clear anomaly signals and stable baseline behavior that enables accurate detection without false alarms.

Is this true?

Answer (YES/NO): NO